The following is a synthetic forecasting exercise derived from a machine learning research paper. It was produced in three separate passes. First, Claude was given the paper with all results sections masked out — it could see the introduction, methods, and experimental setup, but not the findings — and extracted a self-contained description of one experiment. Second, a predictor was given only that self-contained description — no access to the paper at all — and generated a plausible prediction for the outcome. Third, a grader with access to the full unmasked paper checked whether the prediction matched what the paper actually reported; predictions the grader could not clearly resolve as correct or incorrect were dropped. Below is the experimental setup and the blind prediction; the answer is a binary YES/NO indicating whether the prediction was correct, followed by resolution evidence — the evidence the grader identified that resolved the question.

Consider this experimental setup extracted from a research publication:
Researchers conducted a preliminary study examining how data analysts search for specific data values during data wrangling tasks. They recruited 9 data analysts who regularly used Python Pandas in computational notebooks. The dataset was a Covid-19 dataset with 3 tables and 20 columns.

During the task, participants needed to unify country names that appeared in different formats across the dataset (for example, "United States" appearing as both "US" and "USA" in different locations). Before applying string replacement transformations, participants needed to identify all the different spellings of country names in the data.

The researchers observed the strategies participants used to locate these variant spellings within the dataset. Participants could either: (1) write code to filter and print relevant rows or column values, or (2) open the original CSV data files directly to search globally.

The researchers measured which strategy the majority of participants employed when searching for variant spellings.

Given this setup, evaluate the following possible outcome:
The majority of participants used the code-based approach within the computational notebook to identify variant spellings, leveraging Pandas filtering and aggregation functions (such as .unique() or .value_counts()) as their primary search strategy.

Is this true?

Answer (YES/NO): NO